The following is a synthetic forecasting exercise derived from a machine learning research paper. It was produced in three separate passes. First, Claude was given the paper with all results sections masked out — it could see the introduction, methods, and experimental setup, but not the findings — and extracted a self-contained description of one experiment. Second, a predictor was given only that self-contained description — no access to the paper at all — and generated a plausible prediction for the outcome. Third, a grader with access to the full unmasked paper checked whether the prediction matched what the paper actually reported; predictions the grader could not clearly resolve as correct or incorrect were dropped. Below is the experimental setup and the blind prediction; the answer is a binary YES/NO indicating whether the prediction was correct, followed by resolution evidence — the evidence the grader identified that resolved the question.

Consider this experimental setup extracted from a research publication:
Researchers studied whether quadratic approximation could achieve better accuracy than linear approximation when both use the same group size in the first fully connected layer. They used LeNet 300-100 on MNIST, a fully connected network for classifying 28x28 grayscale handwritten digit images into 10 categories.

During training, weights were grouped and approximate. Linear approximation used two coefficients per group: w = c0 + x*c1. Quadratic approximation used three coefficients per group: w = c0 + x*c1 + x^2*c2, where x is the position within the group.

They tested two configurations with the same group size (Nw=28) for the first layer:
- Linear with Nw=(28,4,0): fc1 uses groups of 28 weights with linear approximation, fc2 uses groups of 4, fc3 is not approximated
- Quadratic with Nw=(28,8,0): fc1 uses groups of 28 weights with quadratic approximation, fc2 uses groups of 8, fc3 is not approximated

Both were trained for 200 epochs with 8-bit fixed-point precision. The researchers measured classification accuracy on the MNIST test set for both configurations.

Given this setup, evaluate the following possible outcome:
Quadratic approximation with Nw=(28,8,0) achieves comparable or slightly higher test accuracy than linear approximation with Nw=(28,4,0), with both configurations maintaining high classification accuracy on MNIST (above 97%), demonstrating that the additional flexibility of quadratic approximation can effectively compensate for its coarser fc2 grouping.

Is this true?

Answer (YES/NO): NO